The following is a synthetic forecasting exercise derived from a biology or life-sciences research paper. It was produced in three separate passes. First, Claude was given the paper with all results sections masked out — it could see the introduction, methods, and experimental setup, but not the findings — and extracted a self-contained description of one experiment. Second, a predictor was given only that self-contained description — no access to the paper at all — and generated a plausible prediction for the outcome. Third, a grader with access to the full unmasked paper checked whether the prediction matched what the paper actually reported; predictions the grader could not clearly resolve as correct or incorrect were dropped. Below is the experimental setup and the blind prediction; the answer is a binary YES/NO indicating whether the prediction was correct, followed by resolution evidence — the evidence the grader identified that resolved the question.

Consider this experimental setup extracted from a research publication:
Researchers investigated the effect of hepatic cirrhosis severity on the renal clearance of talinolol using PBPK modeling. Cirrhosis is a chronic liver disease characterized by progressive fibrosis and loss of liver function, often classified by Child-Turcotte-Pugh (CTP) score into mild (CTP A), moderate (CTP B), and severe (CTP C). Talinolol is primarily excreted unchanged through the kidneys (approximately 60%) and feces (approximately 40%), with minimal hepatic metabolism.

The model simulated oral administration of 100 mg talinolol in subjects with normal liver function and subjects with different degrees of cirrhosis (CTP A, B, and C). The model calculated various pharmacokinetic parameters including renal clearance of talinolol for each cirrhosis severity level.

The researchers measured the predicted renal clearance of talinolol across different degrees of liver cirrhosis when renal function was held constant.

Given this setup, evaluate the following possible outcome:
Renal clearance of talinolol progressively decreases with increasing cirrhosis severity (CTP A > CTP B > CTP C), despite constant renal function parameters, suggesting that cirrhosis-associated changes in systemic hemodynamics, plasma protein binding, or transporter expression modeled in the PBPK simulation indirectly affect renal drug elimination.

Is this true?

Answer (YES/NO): NO